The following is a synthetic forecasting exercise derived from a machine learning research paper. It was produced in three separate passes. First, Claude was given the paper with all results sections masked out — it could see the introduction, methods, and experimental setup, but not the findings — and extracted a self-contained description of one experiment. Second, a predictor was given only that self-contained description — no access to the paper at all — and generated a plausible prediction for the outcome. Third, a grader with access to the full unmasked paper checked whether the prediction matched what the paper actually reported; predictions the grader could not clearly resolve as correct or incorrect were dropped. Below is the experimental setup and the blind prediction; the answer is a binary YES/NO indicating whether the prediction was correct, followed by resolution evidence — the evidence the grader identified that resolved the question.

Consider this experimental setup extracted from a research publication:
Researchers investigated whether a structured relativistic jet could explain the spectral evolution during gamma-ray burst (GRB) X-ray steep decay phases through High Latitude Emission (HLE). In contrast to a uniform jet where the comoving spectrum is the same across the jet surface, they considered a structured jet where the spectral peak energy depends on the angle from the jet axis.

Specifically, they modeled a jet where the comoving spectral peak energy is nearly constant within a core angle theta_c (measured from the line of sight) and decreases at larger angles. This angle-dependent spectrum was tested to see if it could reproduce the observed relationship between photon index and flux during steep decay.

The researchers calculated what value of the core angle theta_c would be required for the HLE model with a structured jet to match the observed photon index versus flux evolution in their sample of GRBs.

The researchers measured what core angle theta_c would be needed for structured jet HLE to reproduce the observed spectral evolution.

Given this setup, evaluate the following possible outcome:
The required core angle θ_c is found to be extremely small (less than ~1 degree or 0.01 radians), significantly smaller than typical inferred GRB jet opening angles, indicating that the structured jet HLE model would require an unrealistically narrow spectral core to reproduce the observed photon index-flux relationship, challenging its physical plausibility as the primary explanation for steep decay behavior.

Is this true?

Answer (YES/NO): YES